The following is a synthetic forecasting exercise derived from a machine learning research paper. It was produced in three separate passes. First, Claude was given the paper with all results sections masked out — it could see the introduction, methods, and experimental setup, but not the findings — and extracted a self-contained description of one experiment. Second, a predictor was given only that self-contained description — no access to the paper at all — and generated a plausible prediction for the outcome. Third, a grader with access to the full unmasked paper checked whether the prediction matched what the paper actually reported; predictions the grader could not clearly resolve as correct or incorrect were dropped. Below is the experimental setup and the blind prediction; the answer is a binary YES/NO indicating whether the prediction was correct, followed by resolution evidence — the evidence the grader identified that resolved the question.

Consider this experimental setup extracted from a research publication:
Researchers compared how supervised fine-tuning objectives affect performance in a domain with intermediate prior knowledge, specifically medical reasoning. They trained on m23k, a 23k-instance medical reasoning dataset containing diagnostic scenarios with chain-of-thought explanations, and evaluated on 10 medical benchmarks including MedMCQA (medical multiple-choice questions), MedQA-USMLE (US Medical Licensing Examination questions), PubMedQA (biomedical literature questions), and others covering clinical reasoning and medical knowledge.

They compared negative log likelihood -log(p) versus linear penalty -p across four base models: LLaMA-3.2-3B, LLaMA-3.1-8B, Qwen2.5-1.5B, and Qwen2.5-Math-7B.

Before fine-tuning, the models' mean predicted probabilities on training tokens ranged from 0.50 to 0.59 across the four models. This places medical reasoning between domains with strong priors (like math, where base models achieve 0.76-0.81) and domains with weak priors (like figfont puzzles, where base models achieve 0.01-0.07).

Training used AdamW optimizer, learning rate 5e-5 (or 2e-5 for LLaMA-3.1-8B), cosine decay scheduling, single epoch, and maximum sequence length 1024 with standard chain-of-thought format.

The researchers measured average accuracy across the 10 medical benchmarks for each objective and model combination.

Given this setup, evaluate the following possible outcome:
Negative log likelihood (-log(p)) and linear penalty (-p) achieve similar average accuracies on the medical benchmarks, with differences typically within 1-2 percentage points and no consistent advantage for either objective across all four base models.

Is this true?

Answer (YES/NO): YES